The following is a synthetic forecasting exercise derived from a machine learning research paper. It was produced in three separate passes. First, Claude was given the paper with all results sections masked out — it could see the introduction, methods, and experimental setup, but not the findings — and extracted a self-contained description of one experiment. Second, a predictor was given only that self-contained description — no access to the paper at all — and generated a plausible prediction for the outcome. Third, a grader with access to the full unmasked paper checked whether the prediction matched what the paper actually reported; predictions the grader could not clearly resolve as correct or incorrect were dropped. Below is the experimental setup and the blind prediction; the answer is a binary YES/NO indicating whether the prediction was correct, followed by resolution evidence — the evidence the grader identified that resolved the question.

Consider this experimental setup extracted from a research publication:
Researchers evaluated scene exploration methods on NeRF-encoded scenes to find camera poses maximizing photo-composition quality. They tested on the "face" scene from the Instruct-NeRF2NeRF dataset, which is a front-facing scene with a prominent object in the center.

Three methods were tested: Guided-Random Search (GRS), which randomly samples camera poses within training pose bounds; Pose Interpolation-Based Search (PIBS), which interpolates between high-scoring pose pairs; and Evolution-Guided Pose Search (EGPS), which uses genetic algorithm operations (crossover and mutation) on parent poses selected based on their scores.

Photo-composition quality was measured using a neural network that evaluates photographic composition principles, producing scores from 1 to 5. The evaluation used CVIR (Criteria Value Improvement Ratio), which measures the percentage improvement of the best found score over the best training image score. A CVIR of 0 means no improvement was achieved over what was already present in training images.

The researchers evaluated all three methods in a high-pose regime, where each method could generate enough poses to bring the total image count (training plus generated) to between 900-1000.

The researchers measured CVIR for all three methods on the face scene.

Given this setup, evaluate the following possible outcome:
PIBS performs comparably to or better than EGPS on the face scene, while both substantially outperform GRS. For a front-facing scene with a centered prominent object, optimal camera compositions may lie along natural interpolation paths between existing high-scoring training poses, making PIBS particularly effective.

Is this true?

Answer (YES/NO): NO